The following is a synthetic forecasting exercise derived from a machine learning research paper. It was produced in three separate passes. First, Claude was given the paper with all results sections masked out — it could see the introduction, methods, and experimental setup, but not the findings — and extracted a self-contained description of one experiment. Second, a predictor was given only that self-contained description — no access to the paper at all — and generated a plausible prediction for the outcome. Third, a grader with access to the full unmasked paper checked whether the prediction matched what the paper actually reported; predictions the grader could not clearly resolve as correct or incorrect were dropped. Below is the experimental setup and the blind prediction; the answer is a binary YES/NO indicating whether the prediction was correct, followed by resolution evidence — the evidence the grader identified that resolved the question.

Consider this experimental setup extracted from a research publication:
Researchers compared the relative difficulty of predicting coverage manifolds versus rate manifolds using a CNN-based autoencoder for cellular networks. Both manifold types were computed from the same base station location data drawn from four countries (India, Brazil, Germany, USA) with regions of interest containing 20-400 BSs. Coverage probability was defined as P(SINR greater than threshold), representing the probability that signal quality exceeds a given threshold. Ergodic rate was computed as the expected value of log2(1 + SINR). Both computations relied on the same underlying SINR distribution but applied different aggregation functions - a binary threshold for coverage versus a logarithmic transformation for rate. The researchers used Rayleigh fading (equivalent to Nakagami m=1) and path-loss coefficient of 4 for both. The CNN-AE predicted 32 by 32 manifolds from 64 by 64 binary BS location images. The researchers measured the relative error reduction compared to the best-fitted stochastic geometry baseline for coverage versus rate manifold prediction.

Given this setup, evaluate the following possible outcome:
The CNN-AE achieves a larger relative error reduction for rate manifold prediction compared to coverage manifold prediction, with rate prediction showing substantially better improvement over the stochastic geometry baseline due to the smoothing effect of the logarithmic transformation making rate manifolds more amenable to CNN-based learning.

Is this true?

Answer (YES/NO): NO